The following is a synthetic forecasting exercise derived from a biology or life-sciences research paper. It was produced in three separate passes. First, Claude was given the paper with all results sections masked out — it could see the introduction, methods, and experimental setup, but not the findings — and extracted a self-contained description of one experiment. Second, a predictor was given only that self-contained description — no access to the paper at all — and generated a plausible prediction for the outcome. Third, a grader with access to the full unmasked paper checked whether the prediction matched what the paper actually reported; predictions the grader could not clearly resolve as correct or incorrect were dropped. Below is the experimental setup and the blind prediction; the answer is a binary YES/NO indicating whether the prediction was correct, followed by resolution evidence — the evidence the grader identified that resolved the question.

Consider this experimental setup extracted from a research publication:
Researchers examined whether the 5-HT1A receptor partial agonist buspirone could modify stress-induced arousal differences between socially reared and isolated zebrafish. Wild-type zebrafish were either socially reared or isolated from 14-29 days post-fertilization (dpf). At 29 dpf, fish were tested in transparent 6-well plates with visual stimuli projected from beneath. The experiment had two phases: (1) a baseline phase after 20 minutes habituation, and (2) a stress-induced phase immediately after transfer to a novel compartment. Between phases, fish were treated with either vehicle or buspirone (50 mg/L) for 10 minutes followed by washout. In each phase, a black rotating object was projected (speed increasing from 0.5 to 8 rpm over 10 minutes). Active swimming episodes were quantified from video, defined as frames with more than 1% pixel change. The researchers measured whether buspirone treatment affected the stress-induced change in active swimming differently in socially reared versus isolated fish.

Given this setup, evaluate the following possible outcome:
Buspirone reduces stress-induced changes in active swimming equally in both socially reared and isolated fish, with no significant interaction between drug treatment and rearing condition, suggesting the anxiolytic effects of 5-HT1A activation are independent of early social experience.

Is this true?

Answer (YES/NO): NO